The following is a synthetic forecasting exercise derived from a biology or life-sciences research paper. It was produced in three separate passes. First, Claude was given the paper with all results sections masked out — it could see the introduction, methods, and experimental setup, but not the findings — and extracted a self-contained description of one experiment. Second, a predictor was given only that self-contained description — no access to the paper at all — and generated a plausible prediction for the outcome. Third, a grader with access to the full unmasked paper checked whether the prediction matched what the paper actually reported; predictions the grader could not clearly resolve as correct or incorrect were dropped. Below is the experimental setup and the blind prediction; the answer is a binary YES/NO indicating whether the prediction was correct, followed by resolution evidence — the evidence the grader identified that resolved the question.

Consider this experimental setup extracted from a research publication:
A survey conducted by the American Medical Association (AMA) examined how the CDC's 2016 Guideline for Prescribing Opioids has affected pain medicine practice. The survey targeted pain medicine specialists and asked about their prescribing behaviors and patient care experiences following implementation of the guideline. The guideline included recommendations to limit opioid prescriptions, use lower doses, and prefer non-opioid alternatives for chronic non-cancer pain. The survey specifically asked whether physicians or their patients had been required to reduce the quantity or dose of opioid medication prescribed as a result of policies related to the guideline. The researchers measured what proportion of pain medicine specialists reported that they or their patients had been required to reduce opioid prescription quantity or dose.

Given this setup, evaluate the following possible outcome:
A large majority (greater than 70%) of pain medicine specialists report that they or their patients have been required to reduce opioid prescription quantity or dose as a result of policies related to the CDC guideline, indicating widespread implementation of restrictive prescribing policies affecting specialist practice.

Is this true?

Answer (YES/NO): YES